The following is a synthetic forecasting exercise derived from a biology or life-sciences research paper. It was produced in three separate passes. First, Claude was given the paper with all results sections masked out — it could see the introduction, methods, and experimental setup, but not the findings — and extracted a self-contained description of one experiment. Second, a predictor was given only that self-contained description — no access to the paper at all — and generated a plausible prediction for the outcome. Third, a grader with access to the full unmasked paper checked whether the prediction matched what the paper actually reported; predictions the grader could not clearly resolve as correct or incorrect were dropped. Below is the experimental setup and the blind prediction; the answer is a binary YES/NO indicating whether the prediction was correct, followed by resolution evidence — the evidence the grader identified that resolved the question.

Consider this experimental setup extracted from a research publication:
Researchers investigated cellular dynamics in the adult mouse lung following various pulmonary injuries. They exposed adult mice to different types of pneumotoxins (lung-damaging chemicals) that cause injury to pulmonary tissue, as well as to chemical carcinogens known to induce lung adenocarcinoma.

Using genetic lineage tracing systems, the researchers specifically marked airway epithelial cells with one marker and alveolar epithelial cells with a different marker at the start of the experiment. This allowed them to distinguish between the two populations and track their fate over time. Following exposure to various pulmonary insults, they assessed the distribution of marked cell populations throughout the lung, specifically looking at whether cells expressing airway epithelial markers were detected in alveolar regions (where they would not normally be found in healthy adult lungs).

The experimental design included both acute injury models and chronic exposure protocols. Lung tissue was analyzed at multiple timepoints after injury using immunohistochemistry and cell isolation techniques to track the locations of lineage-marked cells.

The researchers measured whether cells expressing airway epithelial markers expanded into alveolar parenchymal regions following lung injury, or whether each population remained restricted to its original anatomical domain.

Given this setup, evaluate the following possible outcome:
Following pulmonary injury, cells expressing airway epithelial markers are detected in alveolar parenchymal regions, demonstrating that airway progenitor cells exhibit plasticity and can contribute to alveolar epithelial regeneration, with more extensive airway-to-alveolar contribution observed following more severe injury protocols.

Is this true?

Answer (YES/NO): YES